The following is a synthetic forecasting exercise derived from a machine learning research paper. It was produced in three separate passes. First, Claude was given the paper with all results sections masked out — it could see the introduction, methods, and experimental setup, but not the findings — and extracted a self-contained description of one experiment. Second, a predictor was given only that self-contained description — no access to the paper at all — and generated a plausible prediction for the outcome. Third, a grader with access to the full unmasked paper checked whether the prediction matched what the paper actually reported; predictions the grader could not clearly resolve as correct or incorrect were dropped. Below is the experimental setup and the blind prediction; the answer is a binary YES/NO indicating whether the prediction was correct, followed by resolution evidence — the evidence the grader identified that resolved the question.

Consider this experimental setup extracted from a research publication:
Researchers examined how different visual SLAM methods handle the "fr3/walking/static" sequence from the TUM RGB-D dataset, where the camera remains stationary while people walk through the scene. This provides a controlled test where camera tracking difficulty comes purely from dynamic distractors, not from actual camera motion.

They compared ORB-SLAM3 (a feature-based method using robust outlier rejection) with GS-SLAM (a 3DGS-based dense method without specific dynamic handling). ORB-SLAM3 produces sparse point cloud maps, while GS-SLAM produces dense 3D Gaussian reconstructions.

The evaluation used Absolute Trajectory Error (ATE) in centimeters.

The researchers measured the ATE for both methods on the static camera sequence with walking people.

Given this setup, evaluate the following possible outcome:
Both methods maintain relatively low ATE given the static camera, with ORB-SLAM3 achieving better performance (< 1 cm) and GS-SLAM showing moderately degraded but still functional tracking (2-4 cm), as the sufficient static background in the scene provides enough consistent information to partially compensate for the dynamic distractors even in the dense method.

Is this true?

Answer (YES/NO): NO